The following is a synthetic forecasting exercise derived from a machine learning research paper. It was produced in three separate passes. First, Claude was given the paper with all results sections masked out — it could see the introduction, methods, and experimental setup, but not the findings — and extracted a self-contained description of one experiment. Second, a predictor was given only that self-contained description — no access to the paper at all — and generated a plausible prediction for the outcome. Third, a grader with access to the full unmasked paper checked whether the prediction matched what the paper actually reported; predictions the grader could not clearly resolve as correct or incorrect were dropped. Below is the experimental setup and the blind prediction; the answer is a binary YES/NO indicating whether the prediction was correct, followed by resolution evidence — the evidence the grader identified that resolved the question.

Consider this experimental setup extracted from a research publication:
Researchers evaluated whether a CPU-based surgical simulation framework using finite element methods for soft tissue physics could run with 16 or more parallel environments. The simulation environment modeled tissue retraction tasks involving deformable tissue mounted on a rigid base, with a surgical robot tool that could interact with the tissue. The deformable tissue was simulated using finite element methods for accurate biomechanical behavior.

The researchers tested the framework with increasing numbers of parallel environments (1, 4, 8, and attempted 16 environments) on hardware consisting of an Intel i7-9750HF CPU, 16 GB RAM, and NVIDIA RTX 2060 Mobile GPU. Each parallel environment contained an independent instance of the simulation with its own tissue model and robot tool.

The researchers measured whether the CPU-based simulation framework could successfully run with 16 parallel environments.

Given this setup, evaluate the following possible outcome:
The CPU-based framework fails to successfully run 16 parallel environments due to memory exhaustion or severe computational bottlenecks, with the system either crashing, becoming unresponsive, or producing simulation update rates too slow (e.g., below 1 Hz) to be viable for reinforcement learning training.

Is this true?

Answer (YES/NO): YES